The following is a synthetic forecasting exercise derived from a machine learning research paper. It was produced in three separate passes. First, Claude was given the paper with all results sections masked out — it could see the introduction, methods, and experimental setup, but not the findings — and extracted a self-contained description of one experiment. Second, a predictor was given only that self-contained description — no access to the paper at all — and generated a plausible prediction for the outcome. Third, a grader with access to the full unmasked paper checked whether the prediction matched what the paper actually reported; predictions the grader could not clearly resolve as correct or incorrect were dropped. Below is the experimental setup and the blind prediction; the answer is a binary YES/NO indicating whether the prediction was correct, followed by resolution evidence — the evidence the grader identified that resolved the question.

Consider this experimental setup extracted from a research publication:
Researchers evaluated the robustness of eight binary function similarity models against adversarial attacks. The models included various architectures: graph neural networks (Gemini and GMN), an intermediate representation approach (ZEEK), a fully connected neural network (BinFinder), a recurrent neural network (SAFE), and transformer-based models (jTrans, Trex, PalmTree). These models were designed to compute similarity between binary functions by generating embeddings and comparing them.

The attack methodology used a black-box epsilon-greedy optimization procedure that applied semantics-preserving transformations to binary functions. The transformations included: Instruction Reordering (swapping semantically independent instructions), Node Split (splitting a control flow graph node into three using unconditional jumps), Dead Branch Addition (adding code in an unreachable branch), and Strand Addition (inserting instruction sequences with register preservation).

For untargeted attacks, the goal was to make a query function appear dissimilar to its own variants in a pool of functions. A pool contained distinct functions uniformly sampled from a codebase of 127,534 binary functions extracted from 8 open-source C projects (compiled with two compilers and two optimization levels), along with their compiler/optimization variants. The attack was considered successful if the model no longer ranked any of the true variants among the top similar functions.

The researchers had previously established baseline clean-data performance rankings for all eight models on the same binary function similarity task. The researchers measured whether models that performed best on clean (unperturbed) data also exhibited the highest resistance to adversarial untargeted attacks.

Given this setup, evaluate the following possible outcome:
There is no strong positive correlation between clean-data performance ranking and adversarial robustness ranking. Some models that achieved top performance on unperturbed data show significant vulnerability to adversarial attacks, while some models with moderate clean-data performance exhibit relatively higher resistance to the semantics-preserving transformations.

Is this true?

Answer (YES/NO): YES